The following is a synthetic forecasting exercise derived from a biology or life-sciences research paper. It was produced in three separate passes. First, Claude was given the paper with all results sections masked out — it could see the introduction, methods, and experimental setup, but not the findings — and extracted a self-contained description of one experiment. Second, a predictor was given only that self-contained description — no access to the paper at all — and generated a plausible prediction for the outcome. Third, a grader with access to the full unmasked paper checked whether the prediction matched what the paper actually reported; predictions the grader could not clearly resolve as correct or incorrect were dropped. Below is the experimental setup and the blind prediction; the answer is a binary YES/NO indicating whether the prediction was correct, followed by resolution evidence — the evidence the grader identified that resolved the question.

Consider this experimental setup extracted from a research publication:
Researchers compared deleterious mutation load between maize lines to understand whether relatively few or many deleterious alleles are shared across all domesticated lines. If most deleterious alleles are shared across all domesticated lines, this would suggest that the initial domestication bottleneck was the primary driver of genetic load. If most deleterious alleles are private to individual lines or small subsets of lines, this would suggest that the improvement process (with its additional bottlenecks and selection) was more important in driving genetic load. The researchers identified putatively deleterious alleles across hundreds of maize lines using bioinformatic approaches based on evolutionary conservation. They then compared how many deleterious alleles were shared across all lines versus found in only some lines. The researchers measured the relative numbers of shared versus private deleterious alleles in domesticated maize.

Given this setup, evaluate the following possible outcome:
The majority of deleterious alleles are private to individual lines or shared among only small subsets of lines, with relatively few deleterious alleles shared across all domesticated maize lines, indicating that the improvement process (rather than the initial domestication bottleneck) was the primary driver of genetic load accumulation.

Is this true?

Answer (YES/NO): YES